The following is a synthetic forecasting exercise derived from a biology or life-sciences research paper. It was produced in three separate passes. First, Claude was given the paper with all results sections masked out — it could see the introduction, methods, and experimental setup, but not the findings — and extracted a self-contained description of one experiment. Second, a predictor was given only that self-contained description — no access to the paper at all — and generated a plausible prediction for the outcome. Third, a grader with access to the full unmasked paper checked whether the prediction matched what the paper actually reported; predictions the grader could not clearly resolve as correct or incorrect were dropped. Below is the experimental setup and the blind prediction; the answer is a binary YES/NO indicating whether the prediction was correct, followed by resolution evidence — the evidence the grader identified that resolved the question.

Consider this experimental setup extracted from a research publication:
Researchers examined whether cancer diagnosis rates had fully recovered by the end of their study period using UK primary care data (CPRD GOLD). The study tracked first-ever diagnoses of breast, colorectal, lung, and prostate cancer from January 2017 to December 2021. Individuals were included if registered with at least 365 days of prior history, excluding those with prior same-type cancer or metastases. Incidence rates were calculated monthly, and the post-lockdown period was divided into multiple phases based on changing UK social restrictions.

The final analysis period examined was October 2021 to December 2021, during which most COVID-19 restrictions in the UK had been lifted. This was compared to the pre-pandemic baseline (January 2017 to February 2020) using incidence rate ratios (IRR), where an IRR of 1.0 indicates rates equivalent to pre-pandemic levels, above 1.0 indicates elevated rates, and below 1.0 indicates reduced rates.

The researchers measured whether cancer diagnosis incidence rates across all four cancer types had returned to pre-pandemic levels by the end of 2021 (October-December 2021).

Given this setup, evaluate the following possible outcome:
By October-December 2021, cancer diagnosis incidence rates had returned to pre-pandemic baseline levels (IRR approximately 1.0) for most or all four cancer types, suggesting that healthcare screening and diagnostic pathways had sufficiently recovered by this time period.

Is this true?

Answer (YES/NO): NO